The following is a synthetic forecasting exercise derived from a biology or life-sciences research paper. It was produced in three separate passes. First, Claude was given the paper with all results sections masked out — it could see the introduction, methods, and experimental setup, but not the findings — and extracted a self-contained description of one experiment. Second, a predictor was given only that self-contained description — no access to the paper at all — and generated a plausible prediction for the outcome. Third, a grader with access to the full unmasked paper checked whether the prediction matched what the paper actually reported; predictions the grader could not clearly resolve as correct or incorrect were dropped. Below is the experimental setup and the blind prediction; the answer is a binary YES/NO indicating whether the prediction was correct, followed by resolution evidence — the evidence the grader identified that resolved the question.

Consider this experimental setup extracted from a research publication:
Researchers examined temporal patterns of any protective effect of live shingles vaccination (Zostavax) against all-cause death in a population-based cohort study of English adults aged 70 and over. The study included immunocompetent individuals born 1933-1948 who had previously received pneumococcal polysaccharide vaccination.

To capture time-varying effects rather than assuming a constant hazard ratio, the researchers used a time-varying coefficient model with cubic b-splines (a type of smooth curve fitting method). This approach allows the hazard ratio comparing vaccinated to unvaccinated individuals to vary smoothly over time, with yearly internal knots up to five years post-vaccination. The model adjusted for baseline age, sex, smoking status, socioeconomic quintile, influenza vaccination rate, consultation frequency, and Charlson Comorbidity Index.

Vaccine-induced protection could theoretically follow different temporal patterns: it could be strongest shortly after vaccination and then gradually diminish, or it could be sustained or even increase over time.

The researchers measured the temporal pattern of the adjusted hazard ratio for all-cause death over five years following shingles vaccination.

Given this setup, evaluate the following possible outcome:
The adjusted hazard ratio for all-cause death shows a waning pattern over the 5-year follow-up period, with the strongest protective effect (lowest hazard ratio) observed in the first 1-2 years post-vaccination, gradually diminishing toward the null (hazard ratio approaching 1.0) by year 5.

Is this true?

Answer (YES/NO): NO